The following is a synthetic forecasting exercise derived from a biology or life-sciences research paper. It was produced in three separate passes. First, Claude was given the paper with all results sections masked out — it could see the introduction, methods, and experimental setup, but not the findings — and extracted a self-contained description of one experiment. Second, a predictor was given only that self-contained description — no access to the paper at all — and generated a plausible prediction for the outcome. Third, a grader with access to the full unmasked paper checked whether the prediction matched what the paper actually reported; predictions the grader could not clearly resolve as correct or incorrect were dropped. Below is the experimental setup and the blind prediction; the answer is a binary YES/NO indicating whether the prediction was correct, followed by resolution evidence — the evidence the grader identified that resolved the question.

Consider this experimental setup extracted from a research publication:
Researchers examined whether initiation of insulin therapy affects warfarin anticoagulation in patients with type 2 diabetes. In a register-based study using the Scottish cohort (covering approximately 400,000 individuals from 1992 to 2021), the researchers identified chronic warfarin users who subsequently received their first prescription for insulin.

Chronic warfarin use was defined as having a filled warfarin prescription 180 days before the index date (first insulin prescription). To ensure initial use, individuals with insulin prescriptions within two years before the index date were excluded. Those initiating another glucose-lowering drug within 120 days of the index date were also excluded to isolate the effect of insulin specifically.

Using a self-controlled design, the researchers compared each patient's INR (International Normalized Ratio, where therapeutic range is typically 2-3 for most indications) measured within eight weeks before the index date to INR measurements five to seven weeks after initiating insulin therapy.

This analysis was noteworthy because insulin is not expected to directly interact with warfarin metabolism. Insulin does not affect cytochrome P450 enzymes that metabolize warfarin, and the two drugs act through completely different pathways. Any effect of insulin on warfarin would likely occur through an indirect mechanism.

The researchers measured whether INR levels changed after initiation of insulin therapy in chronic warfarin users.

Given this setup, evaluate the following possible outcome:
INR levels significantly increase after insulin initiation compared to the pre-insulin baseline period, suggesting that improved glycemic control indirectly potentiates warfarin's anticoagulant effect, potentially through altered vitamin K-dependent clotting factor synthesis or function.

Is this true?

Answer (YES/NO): NO